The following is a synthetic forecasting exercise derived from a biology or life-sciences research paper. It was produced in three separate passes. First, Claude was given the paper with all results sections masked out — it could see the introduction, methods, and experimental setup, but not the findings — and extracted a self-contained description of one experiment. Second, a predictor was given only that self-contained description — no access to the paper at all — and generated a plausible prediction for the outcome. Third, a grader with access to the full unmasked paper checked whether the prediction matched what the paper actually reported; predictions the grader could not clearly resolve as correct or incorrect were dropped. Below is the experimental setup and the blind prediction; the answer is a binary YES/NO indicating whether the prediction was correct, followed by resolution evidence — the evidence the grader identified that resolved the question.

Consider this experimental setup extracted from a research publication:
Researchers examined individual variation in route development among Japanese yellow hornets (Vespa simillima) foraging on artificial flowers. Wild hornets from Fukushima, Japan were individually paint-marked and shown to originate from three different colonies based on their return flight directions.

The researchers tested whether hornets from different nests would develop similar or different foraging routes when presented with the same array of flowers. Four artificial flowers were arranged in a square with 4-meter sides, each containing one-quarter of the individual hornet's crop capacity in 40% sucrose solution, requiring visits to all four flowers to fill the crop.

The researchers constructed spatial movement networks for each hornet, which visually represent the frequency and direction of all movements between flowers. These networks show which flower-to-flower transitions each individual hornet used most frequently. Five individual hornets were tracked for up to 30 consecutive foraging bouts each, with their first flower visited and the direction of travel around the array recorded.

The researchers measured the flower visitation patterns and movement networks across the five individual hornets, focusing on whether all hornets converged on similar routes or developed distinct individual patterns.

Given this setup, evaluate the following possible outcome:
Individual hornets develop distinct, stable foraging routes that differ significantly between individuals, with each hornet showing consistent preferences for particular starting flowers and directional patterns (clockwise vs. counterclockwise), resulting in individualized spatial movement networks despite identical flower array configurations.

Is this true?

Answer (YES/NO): YES